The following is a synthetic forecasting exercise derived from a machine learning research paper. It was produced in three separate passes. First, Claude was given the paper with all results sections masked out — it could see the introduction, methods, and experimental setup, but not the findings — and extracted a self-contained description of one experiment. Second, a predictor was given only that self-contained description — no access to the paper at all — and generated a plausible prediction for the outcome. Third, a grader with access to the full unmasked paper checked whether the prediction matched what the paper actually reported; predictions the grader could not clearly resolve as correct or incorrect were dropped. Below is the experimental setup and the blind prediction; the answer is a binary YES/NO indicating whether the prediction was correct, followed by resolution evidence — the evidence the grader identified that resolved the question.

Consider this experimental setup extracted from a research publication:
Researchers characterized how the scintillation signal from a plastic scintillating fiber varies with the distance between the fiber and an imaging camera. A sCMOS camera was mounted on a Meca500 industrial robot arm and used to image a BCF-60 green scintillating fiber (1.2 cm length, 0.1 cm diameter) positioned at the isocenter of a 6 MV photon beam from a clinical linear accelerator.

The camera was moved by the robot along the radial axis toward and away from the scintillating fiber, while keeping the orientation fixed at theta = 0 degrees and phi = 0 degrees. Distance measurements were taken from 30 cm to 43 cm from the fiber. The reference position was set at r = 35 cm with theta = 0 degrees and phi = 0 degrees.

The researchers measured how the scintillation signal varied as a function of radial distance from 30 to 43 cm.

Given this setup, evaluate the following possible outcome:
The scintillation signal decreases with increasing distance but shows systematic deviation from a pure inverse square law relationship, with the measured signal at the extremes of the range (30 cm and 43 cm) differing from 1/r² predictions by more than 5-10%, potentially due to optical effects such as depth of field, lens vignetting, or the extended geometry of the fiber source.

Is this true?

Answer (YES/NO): NO